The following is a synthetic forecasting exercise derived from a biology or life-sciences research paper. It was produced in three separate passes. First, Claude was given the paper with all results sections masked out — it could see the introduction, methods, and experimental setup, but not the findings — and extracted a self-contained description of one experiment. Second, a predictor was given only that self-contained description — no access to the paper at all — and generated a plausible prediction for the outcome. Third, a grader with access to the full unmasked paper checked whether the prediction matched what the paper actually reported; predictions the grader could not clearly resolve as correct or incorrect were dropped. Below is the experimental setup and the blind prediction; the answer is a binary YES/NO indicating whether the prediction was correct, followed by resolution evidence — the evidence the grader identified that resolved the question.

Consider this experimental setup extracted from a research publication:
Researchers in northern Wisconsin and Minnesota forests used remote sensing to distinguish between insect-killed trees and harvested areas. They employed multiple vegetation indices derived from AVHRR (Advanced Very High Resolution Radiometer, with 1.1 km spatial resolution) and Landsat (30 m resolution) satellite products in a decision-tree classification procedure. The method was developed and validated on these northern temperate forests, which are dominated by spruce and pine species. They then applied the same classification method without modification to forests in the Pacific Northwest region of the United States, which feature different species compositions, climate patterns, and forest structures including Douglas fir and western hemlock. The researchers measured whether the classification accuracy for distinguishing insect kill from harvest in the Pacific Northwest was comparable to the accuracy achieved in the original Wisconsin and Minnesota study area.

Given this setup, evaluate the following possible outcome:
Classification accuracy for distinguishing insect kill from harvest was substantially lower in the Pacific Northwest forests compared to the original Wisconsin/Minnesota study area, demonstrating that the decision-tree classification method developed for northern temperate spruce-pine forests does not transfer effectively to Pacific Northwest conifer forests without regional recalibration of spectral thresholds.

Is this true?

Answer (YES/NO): YES